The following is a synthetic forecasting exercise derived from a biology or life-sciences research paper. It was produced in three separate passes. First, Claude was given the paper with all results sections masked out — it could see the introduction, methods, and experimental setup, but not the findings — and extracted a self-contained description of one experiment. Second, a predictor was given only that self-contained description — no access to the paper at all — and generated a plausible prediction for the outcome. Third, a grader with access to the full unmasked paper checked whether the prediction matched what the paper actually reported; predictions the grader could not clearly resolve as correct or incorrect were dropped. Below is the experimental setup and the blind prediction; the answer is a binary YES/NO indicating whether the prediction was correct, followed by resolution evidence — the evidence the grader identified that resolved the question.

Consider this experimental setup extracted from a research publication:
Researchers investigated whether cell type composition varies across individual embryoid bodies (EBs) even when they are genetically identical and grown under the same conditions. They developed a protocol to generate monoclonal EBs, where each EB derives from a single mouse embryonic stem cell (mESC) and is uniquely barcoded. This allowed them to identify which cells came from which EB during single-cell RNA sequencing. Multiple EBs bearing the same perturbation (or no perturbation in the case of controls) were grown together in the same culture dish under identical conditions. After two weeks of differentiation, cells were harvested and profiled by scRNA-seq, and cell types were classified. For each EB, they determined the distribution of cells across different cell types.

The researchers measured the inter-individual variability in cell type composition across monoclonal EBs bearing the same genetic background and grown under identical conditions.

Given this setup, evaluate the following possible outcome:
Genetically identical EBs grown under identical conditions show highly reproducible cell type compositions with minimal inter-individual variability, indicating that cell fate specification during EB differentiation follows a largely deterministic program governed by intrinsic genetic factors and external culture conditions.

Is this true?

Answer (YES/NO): NO